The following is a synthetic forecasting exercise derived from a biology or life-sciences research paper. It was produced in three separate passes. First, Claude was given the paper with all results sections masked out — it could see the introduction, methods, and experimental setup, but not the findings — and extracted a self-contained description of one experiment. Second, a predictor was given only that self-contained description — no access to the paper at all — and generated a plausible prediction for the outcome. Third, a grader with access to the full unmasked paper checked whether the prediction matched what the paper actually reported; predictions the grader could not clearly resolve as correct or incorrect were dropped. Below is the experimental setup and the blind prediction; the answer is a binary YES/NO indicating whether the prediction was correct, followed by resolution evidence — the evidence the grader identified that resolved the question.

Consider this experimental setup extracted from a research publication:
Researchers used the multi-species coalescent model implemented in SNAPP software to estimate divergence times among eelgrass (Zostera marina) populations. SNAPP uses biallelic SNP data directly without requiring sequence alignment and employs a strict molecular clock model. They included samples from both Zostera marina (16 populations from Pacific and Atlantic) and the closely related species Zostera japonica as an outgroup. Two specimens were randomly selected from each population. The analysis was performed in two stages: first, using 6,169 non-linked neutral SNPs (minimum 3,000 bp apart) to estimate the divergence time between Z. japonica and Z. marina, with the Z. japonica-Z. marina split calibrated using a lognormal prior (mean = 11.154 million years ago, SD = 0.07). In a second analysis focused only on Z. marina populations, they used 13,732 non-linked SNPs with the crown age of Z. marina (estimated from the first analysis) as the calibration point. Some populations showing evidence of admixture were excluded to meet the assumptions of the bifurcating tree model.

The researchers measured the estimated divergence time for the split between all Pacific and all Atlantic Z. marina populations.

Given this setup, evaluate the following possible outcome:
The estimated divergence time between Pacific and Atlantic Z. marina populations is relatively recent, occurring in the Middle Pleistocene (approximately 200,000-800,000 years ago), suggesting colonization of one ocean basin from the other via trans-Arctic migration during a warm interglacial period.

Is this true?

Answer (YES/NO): YES